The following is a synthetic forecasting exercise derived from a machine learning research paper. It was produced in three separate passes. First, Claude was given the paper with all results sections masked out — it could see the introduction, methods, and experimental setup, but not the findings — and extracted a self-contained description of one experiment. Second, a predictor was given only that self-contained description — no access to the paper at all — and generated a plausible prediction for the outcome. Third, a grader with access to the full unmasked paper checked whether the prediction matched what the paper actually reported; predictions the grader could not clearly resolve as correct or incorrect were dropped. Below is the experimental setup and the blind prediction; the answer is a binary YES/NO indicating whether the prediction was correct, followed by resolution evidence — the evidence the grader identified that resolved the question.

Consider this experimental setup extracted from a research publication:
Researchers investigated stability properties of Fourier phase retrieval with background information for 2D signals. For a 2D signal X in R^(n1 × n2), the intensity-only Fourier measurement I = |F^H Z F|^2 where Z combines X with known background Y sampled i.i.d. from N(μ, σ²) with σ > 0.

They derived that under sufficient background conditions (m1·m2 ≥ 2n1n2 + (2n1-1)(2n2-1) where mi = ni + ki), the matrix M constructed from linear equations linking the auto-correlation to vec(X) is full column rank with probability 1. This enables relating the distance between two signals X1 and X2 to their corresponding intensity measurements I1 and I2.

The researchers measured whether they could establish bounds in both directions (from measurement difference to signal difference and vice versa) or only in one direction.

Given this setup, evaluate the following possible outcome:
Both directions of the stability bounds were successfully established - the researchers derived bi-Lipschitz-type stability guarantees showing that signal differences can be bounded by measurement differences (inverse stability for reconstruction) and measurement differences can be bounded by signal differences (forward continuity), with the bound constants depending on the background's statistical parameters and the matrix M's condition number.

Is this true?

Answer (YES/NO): YES